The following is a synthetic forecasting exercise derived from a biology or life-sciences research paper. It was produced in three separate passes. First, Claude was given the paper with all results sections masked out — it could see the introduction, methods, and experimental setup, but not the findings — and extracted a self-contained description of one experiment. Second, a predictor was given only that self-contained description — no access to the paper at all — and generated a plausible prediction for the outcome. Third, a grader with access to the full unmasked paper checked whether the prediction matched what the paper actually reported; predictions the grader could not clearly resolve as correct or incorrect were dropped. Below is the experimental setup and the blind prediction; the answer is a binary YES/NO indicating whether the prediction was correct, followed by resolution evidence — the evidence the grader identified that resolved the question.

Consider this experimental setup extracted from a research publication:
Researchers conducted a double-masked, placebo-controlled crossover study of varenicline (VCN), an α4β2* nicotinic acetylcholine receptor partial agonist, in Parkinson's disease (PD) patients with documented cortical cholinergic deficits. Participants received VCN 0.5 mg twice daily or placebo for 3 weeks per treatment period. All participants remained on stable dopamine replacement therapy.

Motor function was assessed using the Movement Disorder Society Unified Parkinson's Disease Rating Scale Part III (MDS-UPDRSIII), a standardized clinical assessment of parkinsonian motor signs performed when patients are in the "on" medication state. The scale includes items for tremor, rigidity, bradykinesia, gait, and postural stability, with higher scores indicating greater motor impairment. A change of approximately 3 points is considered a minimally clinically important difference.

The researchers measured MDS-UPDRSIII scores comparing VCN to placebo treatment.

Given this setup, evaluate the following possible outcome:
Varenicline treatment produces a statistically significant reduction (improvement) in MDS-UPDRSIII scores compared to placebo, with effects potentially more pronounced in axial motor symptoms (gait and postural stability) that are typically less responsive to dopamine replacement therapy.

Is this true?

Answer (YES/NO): NO